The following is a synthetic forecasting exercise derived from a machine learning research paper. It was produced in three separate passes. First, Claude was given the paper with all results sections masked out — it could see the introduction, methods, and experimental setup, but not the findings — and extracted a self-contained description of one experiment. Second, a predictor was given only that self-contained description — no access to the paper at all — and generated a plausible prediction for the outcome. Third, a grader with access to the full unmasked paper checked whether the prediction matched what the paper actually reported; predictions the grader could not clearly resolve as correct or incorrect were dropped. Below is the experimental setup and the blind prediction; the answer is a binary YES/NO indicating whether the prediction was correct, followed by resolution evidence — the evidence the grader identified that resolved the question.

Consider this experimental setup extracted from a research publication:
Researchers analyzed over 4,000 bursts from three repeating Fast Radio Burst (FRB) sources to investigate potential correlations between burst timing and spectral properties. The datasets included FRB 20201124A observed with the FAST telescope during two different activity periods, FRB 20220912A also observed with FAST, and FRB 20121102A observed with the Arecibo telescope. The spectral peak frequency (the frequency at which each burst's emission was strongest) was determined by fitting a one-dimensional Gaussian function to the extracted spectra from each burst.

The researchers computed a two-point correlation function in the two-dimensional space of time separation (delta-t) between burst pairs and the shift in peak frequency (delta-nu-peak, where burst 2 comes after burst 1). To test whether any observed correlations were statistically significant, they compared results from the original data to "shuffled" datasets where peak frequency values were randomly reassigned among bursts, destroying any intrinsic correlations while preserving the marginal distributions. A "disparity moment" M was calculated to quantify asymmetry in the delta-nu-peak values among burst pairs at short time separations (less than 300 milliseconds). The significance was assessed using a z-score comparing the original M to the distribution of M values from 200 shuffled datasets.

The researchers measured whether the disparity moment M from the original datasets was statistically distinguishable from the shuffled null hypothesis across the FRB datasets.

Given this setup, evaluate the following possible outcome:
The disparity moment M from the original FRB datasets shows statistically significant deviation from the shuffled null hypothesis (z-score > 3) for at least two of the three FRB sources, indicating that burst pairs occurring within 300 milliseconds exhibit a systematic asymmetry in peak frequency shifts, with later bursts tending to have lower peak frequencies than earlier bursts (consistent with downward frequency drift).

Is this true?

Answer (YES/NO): YES